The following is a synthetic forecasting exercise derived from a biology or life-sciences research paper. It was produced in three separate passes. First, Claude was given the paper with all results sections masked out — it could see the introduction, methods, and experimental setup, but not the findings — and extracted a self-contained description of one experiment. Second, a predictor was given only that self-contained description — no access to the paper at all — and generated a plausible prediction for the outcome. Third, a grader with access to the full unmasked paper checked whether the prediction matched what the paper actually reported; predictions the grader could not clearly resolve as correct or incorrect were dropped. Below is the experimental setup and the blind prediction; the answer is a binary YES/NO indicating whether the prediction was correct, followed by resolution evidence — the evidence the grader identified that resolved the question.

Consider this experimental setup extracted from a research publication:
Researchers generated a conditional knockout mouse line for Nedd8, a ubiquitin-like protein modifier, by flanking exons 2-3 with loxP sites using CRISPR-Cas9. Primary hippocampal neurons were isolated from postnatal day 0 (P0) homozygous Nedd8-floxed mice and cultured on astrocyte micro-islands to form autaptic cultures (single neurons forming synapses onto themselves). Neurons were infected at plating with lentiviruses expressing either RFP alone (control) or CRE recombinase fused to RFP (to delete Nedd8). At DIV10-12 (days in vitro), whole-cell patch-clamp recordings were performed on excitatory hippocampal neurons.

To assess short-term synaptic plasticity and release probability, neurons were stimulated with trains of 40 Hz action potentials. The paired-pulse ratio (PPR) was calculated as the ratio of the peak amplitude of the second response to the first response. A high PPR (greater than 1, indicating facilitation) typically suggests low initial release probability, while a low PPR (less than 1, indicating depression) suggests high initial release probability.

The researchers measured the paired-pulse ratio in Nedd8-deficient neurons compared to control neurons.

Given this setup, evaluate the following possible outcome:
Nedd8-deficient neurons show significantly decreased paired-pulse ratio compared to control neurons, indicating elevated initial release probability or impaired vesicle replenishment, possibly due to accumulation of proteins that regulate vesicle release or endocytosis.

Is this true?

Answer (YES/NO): YES